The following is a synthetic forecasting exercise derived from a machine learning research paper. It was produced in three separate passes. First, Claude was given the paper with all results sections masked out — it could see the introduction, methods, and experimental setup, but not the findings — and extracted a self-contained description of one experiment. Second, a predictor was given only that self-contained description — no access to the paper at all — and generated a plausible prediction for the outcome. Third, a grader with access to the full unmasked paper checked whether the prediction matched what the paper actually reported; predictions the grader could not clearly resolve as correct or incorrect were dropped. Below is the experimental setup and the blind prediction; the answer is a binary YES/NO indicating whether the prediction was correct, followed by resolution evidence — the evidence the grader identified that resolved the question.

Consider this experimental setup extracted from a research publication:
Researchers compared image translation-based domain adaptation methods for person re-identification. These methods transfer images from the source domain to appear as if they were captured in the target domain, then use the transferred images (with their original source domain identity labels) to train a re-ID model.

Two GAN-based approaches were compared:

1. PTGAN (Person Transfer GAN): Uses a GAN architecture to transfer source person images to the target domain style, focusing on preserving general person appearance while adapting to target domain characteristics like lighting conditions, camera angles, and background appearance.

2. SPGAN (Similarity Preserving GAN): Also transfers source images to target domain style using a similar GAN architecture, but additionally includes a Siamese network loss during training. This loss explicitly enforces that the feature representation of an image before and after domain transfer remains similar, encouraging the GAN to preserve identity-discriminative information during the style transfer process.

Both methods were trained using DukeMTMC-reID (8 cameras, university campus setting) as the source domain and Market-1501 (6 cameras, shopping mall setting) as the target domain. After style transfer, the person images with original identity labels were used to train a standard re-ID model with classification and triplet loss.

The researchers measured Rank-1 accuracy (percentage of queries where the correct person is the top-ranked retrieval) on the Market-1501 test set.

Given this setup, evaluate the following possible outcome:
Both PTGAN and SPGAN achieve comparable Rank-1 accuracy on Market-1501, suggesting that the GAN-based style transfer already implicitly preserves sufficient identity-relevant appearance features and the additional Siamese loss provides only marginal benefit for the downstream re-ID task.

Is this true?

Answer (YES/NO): NO